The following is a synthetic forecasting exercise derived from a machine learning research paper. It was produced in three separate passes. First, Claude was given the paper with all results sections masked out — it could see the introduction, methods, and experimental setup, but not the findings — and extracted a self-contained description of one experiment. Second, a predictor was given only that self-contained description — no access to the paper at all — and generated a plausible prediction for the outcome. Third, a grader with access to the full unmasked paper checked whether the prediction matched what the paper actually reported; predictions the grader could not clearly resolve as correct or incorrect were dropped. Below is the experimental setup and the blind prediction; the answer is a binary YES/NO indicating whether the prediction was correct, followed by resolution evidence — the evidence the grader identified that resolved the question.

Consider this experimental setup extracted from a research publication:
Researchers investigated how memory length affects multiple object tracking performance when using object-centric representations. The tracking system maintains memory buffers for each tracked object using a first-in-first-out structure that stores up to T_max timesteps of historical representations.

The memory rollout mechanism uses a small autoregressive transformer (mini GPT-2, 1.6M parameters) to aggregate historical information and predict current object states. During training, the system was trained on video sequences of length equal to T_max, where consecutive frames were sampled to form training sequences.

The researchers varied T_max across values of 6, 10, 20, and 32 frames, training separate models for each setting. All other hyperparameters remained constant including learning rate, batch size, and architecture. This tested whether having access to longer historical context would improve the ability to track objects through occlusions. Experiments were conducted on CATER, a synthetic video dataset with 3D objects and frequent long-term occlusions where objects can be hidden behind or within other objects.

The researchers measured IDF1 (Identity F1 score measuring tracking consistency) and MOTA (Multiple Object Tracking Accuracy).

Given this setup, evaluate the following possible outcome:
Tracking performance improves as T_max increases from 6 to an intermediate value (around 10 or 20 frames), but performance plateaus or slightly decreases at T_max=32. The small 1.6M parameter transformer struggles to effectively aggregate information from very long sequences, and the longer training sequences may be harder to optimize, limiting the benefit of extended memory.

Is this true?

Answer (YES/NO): NO